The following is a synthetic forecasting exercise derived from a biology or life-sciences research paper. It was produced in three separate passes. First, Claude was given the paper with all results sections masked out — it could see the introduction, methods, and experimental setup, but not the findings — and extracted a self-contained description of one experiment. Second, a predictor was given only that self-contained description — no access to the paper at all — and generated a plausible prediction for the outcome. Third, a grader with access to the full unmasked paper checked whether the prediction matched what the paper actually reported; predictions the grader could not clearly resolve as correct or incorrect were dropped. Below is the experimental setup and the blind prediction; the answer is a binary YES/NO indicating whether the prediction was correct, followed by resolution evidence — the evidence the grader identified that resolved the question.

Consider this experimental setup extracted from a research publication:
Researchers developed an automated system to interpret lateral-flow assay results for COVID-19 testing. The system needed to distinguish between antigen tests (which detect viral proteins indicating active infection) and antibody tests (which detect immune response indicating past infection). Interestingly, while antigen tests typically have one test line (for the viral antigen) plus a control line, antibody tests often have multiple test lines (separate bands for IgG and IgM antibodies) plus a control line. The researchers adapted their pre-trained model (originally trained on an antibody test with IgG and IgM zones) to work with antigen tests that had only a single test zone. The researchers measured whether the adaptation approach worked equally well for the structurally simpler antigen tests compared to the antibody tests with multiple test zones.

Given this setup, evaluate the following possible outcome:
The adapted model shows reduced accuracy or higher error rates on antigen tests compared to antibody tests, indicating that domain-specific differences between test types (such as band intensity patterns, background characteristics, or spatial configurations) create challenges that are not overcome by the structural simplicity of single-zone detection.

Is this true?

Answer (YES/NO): NO